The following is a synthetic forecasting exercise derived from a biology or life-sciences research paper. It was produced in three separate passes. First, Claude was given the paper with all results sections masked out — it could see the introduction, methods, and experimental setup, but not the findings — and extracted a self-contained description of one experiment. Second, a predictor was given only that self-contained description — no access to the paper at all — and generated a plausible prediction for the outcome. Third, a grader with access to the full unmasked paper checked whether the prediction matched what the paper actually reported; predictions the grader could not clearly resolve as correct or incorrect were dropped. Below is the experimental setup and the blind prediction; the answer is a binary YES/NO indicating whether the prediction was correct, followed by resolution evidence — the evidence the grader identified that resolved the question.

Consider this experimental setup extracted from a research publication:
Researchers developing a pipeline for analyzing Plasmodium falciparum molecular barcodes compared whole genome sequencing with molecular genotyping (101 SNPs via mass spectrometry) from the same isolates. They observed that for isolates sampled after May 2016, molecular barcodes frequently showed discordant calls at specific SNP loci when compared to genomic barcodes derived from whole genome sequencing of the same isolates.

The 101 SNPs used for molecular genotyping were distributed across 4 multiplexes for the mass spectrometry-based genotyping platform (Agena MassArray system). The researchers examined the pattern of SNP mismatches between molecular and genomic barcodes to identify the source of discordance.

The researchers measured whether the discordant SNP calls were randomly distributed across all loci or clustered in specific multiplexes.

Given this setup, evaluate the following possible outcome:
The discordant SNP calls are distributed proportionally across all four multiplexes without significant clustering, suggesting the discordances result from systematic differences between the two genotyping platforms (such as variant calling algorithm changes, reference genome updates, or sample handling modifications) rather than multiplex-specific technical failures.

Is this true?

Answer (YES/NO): NO